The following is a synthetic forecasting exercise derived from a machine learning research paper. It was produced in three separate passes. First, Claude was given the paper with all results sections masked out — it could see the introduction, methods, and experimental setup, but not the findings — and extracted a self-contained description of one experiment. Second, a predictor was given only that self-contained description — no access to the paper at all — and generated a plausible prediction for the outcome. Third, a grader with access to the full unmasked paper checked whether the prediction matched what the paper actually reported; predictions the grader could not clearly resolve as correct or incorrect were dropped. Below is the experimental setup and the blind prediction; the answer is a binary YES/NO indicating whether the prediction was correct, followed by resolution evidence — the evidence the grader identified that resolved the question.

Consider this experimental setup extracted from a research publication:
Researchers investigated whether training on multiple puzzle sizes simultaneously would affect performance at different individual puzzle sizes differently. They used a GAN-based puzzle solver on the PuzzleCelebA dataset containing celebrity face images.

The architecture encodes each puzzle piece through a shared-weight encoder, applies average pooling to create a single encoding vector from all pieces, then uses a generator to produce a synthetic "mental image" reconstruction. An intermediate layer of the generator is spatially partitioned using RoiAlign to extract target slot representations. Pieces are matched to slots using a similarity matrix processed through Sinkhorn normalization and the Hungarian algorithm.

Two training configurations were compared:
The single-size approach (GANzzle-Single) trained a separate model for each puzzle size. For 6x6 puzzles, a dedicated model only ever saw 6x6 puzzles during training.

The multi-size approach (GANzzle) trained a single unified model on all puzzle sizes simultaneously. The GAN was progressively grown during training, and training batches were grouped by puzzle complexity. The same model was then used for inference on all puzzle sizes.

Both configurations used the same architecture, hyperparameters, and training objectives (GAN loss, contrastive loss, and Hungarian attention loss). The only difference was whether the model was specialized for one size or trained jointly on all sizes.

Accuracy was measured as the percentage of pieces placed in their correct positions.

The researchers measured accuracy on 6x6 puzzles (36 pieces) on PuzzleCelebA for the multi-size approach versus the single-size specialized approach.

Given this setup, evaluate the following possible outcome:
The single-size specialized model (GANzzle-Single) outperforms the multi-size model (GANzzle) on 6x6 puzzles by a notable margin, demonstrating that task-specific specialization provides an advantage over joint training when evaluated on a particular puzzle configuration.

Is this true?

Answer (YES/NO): NO